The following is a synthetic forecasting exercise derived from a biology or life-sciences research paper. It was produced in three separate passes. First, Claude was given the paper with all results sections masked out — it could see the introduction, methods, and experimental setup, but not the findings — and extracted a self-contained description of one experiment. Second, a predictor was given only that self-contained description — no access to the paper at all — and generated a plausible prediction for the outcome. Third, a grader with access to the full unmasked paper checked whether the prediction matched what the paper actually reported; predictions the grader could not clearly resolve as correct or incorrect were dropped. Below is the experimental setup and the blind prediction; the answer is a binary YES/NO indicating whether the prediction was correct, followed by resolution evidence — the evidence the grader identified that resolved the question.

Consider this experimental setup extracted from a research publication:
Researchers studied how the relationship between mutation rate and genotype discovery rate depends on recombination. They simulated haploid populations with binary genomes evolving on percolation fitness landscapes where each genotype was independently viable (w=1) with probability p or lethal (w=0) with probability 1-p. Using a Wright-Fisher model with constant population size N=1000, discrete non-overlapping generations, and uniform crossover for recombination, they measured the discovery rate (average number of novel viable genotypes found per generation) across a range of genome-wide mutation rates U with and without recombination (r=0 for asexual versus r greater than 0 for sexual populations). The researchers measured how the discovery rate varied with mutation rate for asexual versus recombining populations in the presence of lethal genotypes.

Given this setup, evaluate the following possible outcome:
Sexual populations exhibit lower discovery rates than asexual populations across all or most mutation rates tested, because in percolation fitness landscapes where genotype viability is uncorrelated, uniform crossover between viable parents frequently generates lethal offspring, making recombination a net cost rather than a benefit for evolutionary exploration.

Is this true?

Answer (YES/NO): NO